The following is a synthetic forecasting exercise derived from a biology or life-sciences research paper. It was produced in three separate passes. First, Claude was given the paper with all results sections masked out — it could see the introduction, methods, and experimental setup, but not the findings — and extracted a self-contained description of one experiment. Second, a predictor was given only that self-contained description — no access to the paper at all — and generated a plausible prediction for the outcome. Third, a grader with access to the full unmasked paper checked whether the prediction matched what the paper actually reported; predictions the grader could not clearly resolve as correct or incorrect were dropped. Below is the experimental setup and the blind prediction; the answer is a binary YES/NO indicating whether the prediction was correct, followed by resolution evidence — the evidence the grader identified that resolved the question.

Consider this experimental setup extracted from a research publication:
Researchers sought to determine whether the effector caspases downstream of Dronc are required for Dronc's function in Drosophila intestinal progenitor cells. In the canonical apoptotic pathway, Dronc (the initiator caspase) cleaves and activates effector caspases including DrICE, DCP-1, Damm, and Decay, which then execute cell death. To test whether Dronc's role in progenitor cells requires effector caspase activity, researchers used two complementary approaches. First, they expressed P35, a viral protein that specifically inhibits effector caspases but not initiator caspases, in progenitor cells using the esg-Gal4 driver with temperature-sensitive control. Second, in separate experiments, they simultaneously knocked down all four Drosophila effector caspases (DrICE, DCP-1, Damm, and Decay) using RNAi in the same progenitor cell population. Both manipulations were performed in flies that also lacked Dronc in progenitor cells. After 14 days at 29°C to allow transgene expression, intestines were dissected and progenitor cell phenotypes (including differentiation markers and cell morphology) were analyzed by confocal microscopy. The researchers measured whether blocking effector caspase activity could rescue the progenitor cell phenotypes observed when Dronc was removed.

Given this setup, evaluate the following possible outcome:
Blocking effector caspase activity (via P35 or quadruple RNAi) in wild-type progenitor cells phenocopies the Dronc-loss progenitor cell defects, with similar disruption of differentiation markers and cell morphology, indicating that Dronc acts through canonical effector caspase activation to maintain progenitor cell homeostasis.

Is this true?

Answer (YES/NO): NO